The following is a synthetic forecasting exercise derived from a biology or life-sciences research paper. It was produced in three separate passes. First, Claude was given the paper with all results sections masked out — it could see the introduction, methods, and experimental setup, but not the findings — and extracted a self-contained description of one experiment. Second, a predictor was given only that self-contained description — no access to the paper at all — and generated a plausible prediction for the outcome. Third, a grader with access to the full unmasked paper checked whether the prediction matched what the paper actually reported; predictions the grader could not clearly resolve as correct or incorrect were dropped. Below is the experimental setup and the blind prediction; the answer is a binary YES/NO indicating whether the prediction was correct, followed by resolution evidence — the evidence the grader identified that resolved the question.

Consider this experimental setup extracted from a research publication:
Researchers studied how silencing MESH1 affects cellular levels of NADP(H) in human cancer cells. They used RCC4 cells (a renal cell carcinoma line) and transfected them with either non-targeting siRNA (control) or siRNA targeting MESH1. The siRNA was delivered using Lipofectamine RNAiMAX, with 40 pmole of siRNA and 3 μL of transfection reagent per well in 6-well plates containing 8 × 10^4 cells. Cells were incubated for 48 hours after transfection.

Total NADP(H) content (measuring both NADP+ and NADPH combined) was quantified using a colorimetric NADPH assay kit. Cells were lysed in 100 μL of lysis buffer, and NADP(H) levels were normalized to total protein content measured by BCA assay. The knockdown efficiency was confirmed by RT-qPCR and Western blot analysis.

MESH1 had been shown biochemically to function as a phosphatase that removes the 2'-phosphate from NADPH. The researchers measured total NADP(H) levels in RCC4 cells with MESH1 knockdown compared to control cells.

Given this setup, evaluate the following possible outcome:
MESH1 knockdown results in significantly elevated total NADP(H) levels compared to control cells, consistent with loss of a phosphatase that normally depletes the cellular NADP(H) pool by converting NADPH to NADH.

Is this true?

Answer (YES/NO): NO